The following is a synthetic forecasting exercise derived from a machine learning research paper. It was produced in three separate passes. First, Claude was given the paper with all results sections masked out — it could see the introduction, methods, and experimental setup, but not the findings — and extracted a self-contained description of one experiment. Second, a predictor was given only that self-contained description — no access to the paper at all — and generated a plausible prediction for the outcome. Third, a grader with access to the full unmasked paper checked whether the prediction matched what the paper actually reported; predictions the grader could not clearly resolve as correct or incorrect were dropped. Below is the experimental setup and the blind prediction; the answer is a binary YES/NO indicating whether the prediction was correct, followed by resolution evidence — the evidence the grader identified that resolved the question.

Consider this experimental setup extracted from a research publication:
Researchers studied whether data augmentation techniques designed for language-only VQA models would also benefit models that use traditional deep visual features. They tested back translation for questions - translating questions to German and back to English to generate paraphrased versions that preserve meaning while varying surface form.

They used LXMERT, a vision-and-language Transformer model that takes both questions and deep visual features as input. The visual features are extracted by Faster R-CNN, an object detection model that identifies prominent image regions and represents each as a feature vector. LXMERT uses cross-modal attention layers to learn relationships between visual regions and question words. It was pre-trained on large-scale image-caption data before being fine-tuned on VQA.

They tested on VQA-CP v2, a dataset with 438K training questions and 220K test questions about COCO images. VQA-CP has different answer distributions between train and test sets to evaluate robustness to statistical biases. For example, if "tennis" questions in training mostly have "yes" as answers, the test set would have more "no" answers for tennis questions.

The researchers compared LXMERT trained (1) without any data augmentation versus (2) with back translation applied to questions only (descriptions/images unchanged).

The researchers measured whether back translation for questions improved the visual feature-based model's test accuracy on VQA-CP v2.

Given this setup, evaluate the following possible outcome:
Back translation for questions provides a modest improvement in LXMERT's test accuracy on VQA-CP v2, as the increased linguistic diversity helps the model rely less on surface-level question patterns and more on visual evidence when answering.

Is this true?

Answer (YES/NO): NO